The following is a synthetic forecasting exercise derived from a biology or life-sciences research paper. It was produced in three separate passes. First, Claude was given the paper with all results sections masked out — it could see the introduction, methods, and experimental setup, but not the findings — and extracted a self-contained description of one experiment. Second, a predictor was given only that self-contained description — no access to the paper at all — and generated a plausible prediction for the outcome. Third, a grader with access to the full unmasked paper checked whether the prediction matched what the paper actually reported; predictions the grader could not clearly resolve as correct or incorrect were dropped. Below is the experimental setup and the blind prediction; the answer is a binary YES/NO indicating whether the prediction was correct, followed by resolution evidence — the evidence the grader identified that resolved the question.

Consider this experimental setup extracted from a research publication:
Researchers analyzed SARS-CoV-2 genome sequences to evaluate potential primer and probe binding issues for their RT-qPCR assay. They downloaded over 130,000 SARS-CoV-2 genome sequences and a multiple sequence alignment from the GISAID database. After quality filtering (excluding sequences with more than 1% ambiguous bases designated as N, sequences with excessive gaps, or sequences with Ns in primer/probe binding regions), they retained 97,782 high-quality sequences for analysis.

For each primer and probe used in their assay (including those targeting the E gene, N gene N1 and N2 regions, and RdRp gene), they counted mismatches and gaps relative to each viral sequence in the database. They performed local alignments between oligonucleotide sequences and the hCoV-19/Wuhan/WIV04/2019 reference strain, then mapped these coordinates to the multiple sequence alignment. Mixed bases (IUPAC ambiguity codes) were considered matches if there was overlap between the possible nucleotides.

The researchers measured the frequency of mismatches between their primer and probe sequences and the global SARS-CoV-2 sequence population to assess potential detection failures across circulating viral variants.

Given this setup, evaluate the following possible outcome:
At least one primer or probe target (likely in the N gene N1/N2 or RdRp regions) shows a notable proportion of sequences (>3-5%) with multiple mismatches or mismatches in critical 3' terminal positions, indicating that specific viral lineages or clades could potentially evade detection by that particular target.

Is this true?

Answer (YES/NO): NO